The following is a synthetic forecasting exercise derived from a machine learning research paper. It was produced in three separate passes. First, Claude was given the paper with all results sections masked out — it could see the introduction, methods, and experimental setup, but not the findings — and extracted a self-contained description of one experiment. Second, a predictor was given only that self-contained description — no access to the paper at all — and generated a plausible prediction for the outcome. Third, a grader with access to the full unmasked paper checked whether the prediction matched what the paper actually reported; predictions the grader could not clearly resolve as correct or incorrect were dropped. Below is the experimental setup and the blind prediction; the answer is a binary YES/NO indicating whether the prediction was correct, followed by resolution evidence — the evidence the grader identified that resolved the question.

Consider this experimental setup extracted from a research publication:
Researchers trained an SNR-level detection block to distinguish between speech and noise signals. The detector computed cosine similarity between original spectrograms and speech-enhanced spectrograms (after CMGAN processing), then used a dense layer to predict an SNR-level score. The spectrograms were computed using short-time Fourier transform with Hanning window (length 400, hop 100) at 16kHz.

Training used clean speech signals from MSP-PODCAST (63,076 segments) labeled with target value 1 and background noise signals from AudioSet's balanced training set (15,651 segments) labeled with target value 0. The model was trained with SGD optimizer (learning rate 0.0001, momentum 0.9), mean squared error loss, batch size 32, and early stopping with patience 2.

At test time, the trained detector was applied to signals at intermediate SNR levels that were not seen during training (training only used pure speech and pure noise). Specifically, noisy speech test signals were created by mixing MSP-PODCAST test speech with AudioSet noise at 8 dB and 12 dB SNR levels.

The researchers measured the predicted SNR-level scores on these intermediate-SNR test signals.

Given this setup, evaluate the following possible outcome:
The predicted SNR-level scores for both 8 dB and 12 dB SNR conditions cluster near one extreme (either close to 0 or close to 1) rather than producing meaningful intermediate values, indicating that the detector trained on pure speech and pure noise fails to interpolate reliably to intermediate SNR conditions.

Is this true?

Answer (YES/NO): NO